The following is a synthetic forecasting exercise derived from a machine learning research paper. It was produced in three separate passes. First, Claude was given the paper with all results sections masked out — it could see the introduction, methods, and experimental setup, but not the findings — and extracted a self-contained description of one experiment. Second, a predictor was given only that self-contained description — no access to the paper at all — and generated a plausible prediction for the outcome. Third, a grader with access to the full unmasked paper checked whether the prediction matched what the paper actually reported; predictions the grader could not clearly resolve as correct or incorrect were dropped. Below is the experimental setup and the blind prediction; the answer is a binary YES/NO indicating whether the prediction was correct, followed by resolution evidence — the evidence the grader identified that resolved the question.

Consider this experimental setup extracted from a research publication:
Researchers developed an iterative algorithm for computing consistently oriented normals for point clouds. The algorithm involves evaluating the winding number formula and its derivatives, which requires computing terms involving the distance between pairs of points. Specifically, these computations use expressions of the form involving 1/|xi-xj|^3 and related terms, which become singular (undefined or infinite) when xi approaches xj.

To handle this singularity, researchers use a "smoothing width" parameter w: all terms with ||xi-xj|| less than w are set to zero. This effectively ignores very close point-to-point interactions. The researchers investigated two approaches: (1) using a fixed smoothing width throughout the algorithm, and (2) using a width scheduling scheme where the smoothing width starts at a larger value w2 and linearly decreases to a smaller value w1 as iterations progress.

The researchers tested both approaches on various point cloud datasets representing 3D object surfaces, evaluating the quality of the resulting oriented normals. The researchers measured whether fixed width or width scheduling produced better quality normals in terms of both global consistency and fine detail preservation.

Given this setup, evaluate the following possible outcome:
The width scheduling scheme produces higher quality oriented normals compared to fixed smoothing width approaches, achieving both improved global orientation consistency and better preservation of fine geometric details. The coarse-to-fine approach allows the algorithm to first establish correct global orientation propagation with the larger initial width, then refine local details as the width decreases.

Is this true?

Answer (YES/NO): YES